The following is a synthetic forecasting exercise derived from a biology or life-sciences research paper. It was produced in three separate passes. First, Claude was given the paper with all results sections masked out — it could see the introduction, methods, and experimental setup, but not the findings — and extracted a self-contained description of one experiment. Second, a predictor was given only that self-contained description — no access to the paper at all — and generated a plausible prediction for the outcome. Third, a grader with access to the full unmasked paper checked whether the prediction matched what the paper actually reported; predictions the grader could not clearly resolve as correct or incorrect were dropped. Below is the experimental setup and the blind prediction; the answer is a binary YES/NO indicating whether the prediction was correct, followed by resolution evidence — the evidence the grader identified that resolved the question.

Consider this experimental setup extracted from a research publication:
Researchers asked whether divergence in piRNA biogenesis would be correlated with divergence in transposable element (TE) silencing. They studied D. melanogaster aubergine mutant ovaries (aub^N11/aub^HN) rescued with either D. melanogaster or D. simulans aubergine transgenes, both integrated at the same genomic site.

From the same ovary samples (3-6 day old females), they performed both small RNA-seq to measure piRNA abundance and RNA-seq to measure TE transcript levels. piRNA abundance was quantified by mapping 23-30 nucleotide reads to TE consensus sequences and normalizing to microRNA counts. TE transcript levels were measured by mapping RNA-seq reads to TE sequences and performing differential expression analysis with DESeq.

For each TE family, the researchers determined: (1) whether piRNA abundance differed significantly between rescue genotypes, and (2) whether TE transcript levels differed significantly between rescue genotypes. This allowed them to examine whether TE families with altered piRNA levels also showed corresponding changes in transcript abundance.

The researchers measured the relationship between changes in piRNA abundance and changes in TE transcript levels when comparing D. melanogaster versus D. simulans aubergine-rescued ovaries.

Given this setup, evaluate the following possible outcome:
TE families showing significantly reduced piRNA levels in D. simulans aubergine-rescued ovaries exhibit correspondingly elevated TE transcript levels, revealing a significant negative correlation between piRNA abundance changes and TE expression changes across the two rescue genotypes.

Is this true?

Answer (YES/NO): NO